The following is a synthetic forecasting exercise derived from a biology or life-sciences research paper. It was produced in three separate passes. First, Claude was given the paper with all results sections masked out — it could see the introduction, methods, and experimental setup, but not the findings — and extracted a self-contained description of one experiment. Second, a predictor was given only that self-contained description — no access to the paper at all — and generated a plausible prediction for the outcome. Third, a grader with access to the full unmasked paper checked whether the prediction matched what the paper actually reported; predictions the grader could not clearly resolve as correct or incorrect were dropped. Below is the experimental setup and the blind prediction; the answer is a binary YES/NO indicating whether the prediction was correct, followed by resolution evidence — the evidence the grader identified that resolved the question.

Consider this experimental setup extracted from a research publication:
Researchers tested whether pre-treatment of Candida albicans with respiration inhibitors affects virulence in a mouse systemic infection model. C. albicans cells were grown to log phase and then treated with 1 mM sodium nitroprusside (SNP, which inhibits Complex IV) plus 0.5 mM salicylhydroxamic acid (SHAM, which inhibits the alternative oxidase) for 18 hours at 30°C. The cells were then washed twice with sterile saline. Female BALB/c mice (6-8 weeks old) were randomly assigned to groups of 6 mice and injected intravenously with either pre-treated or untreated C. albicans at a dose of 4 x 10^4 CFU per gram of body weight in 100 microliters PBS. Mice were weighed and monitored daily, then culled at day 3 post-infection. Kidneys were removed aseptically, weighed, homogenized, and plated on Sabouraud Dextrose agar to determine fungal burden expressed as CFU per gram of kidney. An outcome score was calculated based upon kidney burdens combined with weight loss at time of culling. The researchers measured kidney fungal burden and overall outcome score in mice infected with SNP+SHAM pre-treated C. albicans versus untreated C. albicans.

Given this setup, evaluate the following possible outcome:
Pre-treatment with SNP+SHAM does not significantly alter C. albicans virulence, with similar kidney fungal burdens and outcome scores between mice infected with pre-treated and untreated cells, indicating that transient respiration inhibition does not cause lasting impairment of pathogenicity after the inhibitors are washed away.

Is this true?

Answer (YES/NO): NO